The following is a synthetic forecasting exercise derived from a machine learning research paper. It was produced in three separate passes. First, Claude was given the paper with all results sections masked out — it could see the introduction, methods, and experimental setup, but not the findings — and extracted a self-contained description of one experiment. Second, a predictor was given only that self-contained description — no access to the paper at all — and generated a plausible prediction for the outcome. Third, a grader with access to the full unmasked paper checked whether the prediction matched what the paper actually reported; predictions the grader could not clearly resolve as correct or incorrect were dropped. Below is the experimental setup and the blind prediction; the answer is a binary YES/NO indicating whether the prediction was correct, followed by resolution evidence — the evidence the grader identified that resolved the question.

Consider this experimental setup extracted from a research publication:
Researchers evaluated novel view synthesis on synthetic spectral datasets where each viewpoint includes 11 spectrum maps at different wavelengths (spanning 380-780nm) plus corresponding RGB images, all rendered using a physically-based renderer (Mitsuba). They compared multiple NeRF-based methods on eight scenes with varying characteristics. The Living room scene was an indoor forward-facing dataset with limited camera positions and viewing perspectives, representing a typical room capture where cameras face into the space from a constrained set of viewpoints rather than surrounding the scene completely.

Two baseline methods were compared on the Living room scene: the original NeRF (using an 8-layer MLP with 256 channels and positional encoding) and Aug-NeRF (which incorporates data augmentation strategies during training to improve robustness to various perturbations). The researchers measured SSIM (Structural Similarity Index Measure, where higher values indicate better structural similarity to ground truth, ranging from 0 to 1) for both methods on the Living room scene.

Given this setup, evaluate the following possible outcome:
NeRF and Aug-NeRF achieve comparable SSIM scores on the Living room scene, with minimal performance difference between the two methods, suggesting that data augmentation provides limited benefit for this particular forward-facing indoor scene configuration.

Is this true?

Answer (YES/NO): NO